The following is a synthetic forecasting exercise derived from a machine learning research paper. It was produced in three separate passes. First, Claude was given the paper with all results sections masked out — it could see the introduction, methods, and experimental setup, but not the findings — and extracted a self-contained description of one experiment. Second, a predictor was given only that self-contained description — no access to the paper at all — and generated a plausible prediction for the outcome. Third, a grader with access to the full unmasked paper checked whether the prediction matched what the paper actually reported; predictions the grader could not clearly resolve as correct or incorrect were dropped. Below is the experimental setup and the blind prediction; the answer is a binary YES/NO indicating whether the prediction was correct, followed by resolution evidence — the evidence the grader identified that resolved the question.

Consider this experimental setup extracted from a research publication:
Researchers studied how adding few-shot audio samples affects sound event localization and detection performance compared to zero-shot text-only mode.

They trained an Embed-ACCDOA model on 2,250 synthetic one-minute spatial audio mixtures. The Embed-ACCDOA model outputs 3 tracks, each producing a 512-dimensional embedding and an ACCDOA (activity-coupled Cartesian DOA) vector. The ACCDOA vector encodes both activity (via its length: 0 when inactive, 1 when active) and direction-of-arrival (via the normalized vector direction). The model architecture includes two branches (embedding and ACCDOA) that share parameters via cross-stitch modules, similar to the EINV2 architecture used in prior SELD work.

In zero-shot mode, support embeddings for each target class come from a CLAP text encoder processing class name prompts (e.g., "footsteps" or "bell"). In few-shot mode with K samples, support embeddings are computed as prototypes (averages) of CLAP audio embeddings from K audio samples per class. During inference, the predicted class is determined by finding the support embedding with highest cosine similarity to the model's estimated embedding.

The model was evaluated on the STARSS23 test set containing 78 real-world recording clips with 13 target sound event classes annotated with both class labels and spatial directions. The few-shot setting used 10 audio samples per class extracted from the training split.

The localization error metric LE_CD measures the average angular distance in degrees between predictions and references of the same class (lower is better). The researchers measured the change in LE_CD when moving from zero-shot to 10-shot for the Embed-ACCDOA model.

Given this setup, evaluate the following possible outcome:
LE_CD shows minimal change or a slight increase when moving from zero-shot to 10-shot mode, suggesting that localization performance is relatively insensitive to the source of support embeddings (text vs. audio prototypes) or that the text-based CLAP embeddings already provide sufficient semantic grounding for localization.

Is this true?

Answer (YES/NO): NO